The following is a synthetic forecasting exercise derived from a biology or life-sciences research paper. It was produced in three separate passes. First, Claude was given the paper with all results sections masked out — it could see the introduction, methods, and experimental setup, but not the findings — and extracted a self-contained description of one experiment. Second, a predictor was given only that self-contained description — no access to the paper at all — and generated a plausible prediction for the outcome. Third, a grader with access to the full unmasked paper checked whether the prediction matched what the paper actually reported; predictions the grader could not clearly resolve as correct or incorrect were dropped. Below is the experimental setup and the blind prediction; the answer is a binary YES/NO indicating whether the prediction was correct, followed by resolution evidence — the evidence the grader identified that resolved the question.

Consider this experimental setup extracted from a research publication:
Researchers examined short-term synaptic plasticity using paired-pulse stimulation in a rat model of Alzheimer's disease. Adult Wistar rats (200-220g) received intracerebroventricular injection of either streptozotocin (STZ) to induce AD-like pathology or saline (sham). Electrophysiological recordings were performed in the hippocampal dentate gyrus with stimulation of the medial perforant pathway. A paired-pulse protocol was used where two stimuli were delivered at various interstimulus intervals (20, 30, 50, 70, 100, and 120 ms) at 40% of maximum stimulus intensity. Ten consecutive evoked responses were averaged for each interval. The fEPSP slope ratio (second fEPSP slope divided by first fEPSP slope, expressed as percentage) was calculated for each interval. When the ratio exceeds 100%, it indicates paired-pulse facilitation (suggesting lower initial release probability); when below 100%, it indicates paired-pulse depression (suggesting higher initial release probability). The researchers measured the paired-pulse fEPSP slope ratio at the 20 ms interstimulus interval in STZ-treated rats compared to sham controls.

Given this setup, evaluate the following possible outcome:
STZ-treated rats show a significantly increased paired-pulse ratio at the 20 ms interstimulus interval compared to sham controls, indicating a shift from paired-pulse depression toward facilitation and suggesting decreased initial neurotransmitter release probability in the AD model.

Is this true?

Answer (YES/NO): NO